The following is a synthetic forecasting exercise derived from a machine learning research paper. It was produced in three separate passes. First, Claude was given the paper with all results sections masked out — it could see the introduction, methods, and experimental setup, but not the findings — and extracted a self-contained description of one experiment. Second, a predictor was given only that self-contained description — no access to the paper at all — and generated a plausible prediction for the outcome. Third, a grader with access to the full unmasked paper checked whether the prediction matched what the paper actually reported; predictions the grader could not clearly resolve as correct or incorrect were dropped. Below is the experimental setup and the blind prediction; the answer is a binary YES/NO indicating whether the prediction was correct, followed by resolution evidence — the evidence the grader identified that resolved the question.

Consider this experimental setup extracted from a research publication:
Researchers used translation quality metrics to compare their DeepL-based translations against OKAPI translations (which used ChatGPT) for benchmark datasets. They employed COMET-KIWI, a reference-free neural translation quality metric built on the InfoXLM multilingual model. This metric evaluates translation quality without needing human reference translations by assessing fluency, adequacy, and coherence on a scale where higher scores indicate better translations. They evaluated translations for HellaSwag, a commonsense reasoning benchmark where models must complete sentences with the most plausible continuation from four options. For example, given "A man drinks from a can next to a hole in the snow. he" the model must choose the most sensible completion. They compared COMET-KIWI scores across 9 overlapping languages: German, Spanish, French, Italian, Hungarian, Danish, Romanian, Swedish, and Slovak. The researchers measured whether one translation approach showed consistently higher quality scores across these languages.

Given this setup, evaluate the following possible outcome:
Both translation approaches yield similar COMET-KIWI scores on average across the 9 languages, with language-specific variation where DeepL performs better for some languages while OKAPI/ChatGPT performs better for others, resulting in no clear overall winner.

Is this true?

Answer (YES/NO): YES